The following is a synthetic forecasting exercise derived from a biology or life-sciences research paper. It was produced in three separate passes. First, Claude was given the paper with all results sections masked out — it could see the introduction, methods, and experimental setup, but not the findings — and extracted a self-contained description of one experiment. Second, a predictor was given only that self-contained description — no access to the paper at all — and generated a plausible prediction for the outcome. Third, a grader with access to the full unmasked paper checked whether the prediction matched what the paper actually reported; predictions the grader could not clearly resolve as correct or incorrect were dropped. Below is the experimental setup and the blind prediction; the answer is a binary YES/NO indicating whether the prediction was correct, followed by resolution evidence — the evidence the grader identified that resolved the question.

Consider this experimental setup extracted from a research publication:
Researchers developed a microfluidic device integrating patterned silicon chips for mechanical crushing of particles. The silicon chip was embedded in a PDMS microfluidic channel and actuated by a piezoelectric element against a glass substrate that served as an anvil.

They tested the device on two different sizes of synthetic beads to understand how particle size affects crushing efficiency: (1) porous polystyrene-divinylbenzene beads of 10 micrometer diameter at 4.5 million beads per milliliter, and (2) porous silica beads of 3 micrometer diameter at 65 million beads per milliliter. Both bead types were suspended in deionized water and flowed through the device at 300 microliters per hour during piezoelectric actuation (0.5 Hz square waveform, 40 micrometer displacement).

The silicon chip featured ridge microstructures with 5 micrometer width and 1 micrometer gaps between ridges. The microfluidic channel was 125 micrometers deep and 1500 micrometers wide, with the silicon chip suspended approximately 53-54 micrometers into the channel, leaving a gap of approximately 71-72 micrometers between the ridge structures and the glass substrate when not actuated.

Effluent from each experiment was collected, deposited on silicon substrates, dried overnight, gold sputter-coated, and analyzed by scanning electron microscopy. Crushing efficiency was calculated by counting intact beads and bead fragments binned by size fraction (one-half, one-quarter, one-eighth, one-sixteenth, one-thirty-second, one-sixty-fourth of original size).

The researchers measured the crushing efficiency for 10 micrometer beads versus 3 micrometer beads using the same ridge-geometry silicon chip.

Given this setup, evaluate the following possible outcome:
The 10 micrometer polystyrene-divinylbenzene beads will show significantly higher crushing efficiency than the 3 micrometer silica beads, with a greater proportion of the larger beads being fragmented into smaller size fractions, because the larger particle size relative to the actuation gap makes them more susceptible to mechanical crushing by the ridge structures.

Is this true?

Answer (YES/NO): YES